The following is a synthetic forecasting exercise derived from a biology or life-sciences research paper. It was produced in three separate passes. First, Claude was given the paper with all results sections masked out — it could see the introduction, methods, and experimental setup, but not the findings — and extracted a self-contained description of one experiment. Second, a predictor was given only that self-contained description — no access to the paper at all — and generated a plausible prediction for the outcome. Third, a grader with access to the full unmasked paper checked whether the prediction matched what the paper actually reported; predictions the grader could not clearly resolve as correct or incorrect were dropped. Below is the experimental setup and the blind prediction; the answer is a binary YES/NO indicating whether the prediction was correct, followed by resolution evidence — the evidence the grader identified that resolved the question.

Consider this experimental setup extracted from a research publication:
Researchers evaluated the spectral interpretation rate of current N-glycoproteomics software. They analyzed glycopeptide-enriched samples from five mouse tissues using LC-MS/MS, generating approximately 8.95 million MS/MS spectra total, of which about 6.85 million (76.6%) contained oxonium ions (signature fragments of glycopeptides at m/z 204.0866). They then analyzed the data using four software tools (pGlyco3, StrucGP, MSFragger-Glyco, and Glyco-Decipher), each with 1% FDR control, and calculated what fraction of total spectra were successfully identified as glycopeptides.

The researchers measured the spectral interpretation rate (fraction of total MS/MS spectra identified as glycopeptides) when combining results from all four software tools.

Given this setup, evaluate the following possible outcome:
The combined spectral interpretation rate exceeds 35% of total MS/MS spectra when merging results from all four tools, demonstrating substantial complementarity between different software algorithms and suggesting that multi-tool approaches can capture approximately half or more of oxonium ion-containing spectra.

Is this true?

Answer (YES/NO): NO